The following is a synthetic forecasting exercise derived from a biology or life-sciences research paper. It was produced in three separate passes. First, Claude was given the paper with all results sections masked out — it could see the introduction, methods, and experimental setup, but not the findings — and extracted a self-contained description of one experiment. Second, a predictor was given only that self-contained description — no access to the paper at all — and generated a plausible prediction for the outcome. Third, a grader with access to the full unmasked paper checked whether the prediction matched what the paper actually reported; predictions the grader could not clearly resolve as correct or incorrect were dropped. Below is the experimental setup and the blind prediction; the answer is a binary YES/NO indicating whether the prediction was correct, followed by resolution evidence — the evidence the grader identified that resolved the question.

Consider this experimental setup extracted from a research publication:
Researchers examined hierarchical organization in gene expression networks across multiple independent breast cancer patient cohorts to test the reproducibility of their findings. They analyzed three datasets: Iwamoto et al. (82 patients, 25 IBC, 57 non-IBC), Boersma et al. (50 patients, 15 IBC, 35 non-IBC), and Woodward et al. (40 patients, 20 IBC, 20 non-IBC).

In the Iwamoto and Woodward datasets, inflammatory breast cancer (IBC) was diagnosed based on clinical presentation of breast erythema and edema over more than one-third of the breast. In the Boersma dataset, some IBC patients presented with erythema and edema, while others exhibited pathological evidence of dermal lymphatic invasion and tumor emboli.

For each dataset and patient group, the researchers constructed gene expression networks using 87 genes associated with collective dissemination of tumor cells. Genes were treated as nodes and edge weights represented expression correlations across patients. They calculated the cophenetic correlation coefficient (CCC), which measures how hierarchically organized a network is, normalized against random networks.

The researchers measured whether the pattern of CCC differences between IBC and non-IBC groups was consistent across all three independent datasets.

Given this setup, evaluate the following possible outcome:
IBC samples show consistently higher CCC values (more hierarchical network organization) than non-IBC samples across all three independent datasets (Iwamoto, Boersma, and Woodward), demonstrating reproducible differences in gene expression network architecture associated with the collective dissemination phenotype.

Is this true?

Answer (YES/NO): NO